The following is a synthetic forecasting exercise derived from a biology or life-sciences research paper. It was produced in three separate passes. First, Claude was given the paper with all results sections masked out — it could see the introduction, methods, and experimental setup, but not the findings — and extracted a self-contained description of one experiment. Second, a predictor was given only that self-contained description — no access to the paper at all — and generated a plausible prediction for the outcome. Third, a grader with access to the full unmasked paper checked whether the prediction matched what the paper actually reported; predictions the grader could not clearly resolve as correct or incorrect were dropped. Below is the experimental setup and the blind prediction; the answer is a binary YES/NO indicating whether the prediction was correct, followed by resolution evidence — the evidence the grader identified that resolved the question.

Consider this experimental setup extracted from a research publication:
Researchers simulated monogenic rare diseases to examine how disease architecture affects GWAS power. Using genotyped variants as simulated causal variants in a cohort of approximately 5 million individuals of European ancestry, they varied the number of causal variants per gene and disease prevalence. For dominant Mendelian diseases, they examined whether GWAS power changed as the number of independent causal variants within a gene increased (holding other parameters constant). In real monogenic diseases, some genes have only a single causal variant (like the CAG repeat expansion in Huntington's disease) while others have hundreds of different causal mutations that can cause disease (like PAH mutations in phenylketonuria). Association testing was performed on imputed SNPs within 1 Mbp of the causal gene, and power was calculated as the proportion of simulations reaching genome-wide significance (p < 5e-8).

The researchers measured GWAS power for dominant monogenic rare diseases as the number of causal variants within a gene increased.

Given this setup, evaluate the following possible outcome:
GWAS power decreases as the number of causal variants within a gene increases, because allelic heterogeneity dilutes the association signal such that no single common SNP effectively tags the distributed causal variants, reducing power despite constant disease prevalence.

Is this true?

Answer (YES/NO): YES